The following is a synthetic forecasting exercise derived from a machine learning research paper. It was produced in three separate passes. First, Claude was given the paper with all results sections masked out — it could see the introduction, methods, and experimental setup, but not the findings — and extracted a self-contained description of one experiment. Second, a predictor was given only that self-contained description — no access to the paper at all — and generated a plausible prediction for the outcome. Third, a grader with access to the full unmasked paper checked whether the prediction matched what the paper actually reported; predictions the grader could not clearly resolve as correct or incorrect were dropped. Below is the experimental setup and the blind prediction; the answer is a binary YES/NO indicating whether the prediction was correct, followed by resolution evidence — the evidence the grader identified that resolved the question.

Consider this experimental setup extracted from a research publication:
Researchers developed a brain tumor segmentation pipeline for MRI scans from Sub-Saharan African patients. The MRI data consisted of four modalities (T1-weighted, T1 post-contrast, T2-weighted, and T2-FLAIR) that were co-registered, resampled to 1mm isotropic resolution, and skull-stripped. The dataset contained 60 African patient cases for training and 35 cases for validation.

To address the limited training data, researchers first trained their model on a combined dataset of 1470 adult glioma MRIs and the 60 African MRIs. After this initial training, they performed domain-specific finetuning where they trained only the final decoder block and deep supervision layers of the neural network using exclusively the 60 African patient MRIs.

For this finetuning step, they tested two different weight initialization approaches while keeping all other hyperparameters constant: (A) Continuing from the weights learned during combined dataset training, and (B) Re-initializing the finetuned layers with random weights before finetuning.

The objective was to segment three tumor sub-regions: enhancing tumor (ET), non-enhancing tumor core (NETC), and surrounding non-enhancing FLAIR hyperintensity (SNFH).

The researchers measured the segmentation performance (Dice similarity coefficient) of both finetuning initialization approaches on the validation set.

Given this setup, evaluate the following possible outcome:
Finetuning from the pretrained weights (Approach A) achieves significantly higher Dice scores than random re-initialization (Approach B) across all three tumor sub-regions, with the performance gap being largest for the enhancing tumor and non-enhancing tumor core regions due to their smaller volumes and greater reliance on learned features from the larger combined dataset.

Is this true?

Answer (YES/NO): NO